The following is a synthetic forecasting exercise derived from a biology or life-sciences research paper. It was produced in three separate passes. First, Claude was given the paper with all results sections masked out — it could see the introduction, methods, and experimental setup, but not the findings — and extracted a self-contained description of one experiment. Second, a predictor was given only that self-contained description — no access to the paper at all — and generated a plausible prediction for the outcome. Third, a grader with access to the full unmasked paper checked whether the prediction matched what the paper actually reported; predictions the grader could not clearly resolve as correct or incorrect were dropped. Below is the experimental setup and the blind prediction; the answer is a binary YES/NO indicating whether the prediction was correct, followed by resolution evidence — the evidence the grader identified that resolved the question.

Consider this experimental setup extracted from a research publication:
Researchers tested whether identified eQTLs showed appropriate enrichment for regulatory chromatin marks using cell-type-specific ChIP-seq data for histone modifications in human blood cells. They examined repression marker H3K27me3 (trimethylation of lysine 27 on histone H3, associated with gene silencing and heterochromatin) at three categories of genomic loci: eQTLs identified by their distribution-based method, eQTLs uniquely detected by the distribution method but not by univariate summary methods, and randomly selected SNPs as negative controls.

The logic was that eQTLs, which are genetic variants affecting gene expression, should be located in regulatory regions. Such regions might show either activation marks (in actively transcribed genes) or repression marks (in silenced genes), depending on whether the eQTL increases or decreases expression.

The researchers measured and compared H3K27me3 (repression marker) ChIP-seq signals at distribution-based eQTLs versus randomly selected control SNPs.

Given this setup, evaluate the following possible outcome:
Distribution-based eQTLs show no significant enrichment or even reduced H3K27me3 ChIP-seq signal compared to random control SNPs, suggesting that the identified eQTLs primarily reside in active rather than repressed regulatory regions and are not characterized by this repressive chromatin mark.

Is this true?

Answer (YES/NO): YES